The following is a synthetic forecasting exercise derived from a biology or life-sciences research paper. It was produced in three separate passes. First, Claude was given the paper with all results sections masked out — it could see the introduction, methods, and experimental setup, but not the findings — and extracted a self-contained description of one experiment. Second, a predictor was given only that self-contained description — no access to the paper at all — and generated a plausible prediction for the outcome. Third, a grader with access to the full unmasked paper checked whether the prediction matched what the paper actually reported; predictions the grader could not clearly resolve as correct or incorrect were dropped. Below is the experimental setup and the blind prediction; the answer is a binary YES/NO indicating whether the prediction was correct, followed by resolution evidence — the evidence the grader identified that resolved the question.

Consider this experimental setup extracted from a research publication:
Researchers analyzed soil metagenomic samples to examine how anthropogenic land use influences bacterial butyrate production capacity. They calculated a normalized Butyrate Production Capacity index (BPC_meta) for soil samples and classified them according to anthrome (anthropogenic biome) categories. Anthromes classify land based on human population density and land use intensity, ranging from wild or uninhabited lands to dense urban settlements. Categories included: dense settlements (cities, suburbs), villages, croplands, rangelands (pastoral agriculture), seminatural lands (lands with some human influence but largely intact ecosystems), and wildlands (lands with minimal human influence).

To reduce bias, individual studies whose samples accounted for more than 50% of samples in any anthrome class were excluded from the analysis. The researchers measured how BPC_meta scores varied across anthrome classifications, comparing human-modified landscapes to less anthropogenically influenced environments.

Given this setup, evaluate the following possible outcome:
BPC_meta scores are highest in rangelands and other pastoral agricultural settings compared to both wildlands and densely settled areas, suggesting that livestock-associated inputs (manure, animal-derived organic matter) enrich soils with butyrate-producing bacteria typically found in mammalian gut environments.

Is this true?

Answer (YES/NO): NO